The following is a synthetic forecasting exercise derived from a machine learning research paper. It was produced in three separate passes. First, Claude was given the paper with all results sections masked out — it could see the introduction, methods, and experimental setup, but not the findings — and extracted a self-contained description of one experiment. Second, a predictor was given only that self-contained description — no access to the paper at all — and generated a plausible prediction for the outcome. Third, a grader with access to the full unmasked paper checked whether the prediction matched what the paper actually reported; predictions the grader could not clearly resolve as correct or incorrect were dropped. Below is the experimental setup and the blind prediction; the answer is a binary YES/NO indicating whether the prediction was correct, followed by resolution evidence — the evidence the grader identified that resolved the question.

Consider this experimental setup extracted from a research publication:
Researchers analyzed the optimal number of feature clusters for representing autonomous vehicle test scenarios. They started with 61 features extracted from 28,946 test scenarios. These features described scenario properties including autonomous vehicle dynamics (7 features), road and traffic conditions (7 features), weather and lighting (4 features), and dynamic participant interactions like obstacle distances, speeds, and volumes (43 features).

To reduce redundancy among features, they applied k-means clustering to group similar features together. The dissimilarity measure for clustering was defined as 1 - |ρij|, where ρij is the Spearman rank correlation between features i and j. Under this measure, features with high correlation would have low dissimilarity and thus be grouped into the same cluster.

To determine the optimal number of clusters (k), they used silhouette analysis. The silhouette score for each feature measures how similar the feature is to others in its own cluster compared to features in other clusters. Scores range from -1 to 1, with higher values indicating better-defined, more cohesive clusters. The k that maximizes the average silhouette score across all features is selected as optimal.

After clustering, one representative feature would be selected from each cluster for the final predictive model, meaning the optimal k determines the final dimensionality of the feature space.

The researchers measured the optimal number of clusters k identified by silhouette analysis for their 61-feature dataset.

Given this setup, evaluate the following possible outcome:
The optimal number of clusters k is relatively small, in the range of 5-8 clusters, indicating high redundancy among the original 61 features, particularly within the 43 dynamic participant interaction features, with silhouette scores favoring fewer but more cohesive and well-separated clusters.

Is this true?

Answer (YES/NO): NO